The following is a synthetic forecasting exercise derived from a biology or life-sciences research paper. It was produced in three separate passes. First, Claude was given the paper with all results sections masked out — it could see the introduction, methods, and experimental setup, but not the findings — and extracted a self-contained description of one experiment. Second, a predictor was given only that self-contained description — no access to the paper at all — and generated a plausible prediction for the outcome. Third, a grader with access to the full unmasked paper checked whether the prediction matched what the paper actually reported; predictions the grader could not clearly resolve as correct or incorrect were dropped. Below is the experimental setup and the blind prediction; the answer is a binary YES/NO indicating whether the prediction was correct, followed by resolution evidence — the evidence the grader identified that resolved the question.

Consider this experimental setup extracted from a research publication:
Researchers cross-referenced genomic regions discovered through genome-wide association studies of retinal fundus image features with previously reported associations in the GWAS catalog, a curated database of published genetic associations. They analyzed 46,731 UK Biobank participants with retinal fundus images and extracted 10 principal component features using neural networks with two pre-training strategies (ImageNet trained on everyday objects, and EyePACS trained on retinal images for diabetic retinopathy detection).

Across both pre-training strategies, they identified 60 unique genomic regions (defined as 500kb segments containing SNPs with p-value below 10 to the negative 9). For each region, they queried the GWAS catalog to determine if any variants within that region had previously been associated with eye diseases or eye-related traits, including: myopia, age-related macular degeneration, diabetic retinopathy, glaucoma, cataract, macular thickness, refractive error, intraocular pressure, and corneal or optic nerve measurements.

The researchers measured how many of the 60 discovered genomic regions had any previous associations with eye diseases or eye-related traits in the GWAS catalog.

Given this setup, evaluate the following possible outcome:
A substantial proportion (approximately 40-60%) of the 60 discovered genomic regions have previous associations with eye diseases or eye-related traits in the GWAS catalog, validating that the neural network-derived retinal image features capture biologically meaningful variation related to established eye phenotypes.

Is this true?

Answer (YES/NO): YES